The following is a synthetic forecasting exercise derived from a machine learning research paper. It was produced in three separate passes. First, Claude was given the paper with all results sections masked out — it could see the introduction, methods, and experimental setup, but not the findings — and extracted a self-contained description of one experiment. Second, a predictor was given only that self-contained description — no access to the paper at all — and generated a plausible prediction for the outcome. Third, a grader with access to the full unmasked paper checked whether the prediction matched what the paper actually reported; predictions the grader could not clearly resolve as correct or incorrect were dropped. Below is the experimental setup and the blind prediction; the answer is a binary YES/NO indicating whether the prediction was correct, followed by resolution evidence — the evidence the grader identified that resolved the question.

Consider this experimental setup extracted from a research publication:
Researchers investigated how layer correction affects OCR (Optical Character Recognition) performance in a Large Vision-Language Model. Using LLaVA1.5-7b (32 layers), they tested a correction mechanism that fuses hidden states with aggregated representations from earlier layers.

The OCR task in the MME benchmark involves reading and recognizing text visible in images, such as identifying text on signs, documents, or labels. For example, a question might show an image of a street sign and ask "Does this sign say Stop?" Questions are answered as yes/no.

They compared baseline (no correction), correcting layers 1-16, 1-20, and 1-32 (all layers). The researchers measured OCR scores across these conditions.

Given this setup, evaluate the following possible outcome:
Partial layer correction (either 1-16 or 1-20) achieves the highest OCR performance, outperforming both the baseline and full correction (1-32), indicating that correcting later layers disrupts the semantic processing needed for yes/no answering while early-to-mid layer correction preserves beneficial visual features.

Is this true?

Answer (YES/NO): YES